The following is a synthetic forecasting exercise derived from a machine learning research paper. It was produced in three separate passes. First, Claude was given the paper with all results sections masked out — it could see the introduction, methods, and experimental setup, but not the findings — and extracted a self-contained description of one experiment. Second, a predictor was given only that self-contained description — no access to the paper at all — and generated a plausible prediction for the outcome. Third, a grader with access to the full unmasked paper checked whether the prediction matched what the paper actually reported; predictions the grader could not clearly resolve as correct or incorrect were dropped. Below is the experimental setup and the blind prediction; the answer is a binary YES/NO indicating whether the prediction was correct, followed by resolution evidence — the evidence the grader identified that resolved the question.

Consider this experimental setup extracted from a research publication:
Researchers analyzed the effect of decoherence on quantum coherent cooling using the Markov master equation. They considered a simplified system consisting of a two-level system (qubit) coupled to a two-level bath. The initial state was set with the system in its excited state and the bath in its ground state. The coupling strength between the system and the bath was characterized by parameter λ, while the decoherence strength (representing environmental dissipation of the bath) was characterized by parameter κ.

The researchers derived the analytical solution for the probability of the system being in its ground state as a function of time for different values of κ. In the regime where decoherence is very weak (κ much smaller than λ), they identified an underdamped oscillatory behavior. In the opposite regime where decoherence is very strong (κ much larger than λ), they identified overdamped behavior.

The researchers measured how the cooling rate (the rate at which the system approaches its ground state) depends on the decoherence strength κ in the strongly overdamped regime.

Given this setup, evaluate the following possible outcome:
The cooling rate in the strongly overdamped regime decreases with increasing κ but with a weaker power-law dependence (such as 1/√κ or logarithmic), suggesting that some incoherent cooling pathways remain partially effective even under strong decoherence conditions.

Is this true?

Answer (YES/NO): NO